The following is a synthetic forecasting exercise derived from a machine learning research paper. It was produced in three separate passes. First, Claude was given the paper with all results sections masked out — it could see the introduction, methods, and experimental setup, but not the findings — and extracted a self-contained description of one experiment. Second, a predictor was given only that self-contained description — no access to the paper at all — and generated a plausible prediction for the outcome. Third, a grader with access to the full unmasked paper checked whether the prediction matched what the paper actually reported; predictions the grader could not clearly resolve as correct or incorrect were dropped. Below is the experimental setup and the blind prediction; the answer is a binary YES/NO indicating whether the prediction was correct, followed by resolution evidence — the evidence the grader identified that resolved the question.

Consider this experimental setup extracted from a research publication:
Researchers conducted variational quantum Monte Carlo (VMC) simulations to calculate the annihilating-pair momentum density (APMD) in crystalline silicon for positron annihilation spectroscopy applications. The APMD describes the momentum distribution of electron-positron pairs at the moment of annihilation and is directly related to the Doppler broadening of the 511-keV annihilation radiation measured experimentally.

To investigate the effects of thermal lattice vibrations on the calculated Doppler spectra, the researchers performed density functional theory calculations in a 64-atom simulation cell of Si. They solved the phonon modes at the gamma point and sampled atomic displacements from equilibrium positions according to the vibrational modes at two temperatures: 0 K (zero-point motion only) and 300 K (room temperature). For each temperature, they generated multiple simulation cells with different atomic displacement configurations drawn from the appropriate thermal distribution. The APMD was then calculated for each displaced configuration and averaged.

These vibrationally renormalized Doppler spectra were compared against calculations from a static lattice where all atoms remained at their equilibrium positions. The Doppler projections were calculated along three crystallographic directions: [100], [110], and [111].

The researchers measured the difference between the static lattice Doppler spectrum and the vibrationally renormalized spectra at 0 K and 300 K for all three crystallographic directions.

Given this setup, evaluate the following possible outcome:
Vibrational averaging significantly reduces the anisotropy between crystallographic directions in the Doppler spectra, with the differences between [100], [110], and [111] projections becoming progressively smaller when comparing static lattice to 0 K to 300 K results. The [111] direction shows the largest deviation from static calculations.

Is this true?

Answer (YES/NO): NO